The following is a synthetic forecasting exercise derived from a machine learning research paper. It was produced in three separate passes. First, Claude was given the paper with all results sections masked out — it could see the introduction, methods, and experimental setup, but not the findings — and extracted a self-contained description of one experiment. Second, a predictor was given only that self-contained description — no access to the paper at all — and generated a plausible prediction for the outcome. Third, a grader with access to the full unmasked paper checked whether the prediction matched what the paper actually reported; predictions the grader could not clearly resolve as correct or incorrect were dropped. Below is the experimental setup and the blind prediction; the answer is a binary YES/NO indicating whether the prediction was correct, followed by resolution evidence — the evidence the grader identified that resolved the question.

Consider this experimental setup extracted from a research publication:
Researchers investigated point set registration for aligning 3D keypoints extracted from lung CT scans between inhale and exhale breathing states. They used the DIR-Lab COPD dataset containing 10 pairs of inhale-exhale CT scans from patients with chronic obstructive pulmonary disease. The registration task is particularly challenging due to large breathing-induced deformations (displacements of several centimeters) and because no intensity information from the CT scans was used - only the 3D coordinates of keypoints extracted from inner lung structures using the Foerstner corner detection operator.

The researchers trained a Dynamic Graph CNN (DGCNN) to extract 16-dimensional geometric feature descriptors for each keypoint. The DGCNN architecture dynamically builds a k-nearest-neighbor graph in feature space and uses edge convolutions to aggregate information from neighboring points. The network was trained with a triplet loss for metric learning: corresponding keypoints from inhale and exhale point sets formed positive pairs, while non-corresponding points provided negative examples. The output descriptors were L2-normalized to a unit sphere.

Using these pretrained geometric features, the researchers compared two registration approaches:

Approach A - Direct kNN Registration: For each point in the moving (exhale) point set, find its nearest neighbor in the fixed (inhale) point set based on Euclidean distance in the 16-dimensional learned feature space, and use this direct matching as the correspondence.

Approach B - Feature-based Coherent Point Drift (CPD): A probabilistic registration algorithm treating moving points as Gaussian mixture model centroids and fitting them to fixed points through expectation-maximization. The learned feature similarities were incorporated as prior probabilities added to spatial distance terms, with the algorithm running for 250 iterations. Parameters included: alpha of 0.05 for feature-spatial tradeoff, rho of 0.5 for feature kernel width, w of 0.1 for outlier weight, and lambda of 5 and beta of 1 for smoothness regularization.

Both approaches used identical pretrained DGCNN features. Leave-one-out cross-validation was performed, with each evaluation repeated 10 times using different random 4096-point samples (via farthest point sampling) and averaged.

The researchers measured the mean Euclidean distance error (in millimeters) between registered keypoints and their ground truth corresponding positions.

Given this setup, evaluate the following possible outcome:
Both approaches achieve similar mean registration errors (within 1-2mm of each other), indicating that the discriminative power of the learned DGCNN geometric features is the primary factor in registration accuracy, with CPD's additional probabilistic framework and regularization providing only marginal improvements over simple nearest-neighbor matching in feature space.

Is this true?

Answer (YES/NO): NO